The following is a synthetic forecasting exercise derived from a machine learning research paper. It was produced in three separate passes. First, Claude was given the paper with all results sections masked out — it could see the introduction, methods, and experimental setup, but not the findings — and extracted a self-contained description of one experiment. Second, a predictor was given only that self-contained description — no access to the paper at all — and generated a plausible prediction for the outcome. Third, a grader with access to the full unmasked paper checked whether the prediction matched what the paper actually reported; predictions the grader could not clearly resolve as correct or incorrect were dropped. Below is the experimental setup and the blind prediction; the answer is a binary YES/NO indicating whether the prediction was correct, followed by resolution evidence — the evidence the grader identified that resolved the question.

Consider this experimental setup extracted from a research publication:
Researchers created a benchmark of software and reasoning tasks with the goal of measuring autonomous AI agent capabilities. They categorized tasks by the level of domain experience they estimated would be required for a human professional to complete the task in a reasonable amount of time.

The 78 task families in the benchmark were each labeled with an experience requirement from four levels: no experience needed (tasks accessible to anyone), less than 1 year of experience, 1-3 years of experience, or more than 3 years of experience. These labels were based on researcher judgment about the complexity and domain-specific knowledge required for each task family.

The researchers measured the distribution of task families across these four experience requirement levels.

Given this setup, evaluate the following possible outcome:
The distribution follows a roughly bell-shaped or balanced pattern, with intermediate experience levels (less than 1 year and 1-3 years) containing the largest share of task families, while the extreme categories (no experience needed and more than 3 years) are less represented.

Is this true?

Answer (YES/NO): YES